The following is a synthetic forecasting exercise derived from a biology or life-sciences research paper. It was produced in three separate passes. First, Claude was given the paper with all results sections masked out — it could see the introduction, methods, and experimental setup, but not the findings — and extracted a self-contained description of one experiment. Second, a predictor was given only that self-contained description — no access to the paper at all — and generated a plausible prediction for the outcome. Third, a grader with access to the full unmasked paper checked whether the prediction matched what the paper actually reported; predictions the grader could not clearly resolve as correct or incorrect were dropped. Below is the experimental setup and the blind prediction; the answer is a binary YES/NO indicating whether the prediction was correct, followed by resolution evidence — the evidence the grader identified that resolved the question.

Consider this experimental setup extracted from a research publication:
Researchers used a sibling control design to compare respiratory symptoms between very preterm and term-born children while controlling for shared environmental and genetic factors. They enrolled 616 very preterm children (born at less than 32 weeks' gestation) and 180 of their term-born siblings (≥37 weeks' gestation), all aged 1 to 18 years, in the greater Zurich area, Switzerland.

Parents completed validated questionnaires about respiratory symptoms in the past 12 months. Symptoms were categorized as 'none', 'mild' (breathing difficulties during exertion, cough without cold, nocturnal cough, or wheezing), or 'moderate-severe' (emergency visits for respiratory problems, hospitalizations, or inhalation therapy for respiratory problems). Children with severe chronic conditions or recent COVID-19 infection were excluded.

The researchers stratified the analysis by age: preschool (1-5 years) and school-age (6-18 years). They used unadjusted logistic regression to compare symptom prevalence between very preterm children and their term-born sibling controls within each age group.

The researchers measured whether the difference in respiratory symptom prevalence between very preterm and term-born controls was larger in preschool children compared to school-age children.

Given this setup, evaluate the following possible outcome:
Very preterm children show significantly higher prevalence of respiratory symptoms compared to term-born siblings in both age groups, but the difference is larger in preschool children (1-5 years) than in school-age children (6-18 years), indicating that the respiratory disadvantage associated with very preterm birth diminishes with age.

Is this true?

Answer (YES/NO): NO